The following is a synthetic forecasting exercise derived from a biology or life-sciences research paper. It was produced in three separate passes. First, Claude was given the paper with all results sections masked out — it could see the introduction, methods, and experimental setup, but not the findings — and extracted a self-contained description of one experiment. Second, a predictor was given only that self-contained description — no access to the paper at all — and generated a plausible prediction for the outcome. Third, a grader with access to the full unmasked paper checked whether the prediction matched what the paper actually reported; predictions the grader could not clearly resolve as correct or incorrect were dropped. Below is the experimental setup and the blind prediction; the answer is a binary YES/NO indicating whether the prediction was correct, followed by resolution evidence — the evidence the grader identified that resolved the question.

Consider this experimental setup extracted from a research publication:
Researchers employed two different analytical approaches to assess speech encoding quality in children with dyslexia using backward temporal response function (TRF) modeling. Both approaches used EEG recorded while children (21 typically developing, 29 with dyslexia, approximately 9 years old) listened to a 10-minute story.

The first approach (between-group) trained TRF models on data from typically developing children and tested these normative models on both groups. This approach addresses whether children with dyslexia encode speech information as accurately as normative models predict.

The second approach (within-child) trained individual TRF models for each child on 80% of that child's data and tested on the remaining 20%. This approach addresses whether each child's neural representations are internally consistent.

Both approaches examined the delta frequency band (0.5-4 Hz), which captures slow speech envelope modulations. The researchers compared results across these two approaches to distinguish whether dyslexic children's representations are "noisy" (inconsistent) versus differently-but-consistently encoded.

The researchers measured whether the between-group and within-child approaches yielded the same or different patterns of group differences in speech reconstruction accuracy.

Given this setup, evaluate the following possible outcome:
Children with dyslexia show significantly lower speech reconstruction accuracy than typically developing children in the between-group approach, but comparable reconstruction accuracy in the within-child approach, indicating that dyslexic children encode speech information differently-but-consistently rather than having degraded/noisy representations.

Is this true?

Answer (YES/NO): YES